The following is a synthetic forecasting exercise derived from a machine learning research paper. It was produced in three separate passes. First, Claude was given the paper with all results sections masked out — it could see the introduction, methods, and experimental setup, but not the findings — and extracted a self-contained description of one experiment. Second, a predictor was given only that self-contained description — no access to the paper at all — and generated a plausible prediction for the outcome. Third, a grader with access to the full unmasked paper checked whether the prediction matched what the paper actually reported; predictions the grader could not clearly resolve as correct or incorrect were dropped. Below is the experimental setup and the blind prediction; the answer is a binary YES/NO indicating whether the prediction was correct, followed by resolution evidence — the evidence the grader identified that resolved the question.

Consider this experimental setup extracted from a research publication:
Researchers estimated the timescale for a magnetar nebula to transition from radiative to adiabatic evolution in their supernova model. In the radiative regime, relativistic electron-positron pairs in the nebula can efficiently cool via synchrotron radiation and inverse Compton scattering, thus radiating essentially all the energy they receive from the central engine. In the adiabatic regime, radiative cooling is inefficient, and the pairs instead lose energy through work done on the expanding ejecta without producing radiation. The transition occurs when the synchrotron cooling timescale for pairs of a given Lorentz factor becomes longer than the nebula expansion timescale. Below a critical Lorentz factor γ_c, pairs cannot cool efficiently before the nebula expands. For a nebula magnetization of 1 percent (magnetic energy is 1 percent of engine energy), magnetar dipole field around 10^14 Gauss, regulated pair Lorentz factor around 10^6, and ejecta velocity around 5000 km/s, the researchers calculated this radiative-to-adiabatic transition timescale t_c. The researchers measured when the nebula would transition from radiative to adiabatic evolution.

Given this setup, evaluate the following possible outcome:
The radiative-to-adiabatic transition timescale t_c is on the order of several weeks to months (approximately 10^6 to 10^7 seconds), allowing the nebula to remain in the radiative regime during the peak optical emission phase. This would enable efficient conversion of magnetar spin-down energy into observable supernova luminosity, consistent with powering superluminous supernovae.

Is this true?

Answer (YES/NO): NO